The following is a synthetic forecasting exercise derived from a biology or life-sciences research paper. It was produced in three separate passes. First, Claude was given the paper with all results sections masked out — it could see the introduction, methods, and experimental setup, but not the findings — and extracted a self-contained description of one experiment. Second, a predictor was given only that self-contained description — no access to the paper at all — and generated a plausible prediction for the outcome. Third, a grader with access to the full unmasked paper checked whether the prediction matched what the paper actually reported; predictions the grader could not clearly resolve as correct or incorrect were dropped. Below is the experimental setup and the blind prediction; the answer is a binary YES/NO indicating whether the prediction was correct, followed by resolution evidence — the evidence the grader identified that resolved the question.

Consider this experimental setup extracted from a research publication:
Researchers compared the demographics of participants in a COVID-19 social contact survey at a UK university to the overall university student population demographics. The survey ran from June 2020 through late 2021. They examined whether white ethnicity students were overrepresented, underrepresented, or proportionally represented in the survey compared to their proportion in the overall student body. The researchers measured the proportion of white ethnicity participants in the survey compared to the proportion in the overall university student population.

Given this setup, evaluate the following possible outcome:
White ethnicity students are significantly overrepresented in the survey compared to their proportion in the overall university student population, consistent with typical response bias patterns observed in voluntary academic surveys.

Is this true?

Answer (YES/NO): YES